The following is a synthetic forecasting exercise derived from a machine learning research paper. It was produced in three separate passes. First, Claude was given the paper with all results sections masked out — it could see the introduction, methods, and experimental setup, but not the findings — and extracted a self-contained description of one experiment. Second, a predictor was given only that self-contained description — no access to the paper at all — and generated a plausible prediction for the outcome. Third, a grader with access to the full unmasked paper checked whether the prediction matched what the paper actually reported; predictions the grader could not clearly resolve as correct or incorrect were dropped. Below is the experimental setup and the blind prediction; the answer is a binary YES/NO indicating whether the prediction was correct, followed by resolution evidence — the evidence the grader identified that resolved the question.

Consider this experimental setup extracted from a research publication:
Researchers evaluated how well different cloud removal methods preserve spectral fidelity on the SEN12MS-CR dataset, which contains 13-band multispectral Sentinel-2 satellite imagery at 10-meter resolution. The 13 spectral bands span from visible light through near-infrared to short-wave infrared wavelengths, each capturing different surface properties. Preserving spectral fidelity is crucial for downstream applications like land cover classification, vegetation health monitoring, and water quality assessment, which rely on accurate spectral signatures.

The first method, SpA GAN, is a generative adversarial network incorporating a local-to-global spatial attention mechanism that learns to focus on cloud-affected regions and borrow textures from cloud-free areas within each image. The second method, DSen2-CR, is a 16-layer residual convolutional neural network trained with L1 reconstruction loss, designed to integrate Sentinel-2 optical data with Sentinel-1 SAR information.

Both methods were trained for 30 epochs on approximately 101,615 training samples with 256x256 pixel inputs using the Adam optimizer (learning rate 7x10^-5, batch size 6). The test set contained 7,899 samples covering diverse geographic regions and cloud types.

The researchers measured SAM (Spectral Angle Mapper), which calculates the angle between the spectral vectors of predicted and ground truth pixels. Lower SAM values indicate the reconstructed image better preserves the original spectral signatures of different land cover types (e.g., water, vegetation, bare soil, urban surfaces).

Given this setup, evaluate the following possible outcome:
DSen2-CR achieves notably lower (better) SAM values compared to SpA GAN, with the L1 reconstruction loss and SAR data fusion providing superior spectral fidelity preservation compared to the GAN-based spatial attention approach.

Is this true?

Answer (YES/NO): YES